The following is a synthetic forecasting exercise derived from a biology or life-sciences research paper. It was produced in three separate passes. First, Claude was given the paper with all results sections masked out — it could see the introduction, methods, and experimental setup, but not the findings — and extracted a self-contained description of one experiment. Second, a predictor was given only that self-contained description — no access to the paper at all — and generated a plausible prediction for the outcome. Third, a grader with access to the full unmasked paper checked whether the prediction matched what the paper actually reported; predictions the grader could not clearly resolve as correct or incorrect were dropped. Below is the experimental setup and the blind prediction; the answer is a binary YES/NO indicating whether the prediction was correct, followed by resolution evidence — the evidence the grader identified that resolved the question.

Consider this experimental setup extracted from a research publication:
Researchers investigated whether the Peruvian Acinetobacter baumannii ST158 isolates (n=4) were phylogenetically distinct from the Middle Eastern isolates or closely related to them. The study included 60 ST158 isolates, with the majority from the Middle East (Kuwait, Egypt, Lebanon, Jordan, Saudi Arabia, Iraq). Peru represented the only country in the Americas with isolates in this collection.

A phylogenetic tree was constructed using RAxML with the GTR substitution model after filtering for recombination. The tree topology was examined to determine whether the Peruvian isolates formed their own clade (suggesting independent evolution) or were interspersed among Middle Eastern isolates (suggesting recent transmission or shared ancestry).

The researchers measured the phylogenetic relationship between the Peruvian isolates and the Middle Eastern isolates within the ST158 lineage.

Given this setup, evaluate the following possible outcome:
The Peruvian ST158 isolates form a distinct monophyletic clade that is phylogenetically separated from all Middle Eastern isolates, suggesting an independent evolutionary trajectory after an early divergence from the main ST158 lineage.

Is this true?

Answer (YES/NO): YES